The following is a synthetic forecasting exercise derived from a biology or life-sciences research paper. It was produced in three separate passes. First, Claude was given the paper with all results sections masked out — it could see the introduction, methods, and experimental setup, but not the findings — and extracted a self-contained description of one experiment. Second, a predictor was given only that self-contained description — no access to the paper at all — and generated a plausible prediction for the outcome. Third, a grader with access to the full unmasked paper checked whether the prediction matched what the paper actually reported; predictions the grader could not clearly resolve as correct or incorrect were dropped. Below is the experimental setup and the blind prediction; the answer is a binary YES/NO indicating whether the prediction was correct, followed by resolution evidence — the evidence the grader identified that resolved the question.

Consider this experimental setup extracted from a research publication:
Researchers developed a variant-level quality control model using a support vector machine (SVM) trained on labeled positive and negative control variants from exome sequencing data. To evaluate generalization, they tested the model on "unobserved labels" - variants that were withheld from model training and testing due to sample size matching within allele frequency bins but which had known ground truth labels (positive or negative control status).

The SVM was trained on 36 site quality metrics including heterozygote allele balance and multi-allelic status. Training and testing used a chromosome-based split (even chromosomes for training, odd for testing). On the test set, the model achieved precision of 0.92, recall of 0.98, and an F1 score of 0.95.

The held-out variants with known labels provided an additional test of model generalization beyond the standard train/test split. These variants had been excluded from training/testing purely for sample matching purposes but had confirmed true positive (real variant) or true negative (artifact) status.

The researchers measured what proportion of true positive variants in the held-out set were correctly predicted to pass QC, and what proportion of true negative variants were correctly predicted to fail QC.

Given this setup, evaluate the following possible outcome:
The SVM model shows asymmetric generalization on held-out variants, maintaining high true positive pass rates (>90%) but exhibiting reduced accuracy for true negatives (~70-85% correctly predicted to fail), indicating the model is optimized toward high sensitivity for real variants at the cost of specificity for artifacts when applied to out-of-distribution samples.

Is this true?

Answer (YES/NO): NO